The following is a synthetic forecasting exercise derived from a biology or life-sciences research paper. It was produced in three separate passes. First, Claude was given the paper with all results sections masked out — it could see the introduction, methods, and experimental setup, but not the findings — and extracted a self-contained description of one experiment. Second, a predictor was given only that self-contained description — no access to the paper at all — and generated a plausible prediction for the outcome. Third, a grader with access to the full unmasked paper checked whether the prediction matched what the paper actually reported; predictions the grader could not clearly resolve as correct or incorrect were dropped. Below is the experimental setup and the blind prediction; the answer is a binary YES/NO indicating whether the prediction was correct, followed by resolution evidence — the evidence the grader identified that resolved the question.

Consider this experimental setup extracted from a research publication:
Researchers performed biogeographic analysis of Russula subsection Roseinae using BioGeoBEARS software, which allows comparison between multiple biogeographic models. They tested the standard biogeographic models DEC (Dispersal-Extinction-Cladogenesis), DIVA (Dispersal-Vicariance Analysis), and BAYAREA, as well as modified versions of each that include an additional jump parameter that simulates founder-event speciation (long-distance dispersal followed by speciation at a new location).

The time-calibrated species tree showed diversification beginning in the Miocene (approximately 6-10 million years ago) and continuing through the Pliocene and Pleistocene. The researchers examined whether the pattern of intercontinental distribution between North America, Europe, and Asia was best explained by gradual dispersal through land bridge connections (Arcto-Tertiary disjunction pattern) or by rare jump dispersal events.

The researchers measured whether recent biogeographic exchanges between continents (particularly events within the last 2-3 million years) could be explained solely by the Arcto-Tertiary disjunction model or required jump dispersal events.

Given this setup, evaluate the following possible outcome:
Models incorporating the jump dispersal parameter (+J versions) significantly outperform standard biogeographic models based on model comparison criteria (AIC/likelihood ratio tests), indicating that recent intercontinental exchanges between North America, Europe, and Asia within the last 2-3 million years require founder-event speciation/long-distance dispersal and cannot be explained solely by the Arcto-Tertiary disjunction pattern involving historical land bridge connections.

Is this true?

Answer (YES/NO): YES